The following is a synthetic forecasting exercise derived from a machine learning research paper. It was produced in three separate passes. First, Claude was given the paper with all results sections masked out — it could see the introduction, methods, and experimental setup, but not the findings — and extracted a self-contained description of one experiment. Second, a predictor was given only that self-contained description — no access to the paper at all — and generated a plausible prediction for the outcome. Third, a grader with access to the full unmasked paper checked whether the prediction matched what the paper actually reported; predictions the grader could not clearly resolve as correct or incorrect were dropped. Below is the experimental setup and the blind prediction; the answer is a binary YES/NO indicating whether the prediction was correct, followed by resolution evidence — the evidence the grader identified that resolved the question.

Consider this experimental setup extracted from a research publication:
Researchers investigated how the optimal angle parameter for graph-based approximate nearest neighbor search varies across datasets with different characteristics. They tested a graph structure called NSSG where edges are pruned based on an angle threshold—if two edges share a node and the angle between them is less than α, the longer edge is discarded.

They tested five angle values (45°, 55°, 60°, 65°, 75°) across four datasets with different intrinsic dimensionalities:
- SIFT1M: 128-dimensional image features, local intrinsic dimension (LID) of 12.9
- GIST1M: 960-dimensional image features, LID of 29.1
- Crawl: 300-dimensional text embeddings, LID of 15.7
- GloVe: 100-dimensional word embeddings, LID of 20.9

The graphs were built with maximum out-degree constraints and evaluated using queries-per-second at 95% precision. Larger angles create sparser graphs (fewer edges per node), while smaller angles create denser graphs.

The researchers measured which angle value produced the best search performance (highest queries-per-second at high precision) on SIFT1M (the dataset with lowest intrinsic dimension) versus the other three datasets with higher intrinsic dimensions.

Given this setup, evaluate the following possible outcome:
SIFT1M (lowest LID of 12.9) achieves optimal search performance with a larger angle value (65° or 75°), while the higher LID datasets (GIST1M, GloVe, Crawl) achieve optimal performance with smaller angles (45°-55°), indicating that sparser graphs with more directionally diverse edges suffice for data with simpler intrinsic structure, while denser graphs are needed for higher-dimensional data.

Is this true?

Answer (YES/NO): NO